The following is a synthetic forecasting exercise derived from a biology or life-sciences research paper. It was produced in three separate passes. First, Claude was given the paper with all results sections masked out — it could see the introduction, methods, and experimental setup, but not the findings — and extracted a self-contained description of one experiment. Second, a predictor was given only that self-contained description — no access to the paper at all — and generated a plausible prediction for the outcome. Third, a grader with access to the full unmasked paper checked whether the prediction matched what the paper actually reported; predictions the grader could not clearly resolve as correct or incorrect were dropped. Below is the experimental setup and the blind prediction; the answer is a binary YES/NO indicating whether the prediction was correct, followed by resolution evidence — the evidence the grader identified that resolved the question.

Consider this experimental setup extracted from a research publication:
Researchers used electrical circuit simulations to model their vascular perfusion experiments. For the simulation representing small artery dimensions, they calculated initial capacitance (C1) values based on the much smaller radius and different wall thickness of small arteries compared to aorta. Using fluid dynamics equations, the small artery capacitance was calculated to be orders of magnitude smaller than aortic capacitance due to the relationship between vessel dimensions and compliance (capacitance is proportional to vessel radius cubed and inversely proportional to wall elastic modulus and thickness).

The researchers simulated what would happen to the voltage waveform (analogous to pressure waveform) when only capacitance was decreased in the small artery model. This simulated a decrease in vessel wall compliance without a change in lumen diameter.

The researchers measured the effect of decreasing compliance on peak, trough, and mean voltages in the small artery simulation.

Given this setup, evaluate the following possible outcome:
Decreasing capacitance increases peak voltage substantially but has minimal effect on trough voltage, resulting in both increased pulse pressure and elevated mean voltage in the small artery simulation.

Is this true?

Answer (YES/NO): NO